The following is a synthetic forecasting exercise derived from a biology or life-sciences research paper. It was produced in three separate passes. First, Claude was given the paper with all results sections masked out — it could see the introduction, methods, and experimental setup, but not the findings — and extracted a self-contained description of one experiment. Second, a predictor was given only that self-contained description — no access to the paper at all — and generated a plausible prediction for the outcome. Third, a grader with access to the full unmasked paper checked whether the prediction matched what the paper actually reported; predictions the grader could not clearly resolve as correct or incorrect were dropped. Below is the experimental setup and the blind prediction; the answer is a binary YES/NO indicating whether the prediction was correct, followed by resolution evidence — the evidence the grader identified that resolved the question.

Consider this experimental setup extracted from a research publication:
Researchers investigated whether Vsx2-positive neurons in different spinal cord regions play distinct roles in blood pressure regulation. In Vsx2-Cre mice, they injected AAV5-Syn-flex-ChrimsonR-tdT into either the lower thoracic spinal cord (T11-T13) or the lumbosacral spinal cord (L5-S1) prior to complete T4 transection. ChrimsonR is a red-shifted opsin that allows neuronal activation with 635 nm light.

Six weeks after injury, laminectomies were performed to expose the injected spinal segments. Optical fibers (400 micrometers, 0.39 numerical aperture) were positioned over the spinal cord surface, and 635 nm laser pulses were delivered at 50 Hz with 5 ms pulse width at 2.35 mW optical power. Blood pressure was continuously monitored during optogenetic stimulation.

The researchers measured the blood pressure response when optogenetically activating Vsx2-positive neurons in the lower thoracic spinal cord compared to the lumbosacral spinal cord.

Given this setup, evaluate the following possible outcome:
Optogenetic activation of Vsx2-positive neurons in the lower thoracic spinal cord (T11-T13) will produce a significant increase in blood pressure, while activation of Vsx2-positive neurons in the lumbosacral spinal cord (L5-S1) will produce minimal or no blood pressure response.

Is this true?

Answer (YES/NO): NO